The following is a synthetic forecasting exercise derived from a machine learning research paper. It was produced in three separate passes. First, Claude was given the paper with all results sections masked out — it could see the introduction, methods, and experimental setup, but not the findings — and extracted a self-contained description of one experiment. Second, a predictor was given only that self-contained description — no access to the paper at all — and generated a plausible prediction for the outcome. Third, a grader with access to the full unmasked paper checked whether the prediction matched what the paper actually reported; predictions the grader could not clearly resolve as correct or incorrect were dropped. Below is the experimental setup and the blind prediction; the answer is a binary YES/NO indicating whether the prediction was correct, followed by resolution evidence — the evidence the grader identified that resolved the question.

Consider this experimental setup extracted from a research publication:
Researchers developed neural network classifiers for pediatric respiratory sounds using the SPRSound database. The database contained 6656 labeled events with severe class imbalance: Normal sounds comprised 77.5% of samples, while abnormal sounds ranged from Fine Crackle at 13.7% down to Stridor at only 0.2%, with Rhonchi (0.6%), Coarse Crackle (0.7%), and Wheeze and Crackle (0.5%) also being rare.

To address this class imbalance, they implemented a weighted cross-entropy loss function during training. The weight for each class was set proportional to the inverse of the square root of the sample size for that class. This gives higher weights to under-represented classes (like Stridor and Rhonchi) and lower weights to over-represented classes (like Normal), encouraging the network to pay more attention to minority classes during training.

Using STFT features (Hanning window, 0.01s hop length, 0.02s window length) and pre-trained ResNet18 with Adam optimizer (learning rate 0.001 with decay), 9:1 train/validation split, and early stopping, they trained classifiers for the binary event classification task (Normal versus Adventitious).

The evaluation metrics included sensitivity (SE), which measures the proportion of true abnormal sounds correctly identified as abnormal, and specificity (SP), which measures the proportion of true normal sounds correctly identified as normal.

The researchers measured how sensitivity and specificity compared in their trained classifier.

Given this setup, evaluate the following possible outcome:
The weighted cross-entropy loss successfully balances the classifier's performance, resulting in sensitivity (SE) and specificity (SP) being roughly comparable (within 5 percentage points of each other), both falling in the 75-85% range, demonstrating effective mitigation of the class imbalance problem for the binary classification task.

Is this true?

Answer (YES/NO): NO